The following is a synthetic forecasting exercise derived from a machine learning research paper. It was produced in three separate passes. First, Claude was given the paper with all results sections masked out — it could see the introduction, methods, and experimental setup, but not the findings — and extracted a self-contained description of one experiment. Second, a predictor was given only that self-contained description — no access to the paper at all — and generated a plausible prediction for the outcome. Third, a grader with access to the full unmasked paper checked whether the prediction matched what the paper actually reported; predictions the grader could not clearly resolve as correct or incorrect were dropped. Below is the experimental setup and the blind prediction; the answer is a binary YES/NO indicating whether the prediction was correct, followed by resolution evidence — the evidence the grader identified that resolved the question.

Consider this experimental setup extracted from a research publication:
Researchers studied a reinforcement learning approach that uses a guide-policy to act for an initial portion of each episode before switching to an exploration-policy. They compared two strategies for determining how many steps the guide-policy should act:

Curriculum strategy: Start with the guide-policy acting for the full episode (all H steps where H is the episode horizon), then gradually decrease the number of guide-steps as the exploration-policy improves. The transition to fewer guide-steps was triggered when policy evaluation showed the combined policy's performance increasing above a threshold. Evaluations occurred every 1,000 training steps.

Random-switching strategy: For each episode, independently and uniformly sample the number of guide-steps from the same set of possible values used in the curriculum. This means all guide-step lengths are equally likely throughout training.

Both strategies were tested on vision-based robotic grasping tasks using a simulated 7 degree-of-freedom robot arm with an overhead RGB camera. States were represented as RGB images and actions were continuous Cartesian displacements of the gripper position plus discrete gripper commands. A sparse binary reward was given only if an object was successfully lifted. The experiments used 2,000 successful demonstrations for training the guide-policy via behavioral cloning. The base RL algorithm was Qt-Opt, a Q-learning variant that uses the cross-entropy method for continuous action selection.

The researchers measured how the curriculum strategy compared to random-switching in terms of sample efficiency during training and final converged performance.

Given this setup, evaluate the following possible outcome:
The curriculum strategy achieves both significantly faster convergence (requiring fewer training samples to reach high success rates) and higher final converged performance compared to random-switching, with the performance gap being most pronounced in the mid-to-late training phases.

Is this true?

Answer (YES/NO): NO